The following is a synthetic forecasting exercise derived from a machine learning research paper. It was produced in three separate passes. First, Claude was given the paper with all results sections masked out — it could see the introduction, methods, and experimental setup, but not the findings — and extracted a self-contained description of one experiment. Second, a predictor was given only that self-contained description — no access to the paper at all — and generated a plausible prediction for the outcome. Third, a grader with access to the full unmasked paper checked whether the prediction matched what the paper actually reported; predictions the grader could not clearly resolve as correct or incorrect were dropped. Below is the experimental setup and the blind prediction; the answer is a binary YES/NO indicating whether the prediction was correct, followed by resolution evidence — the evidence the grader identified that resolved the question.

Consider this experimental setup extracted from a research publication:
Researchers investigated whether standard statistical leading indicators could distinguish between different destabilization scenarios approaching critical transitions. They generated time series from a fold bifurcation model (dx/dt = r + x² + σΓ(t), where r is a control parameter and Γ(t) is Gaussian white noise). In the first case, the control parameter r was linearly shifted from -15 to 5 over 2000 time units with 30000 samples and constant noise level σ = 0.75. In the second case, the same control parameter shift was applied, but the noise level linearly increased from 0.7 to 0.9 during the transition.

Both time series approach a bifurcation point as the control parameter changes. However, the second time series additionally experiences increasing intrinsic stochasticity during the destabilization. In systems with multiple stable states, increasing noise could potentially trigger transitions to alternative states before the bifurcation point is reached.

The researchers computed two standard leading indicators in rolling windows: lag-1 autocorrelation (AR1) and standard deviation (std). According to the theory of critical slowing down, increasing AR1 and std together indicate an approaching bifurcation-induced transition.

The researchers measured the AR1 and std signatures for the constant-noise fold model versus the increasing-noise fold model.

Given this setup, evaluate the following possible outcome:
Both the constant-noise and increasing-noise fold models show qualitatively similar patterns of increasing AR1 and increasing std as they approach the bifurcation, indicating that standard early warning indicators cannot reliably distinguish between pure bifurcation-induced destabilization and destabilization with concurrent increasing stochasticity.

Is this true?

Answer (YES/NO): YES